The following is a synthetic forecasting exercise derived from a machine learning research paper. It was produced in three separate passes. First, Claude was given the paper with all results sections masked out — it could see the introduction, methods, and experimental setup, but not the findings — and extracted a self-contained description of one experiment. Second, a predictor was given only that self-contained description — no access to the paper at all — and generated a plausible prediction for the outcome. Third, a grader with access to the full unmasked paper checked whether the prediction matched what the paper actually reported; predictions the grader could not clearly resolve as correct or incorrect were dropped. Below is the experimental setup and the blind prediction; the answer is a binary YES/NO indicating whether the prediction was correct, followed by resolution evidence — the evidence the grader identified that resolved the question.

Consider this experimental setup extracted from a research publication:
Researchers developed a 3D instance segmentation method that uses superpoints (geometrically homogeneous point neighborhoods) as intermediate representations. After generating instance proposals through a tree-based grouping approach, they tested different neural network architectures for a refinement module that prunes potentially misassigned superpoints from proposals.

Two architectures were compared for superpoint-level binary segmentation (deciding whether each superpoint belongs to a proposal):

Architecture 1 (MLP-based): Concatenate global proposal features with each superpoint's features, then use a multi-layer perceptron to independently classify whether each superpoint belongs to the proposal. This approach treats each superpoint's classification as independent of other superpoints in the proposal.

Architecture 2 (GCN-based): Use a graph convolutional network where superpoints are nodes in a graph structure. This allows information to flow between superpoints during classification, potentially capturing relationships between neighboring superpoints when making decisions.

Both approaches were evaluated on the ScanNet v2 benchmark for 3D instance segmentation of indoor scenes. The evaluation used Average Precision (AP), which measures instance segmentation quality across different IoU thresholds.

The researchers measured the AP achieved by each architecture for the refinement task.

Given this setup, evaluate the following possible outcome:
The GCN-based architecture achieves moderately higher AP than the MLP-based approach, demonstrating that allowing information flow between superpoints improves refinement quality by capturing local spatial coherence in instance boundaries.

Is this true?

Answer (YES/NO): NO